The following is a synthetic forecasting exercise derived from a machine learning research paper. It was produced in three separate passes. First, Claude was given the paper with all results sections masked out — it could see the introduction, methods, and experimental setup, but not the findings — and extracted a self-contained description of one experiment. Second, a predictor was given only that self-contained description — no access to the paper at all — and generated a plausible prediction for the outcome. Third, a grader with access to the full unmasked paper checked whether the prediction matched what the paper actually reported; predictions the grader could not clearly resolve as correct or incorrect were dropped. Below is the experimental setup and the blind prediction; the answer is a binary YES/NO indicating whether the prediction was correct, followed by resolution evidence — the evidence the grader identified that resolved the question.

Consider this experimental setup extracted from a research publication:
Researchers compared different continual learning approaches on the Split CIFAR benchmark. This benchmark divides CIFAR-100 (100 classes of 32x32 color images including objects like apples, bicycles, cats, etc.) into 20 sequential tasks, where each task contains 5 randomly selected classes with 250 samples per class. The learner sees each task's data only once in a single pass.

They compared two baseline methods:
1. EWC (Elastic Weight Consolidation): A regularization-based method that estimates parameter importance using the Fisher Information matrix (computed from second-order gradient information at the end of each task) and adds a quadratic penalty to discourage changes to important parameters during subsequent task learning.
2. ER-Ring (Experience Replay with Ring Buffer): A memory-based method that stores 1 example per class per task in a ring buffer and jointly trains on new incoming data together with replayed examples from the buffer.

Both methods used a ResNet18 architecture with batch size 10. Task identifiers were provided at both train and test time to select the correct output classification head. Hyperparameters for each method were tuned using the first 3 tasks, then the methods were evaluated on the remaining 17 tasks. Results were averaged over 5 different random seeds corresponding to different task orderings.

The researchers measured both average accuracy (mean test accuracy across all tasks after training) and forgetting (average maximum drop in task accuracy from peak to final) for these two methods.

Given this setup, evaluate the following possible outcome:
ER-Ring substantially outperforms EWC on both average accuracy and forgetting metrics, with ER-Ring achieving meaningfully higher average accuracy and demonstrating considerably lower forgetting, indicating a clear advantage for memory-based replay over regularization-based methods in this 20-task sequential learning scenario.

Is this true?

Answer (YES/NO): YES